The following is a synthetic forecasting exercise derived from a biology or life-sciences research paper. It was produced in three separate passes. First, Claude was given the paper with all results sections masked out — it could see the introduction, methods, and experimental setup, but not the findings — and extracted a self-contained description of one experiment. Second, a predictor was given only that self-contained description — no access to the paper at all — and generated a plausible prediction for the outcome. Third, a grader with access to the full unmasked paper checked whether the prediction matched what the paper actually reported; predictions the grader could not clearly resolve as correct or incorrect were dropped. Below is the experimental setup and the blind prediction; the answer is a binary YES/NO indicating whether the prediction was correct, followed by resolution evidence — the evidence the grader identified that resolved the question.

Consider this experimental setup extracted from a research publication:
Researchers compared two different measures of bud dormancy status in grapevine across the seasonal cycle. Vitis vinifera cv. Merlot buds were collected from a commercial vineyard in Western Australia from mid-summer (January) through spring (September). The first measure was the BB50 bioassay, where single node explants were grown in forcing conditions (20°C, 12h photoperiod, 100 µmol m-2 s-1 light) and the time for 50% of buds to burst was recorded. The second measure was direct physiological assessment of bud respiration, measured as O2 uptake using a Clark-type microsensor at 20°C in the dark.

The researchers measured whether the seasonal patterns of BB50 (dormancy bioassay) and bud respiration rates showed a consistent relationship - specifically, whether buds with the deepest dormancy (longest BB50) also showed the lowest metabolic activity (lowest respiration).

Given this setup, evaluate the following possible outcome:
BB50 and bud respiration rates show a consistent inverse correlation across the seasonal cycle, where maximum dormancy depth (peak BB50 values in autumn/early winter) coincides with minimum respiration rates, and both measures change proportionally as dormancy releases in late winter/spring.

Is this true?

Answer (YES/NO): NO